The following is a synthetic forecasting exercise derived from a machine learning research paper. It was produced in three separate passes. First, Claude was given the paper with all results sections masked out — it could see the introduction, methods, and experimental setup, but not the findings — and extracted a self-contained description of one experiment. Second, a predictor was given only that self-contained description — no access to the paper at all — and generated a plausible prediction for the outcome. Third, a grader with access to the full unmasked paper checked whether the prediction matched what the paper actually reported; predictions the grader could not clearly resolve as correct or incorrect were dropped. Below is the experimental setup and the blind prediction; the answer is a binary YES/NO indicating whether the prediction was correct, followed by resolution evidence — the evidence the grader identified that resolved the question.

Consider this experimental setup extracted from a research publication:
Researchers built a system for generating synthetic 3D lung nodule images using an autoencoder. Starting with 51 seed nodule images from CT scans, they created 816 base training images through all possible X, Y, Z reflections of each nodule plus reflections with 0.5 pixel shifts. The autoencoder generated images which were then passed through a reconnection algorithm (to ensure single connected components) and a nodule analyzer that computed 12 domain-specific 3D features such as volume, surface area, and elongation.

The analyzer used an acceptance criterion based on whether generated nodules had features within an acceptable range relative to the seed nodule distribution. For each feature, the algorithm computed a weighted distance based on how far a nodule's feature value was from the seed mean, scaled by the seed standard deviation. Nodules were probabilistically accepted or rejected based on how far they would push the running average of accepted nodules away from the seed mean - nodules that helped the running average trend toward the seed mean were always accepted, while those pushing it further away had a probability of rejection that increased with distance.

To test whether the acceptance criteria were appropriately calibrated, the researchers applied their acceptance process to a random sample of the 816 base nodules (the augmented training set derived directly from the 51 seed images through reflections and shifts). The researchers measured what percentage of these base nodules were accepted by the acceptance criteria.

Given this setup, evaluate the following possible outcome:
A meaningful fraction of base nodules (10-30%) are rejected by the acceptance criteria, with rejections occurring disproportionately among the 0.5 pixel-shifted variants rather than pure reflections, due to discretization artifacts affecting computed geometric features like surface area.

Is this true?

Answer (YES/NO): NO